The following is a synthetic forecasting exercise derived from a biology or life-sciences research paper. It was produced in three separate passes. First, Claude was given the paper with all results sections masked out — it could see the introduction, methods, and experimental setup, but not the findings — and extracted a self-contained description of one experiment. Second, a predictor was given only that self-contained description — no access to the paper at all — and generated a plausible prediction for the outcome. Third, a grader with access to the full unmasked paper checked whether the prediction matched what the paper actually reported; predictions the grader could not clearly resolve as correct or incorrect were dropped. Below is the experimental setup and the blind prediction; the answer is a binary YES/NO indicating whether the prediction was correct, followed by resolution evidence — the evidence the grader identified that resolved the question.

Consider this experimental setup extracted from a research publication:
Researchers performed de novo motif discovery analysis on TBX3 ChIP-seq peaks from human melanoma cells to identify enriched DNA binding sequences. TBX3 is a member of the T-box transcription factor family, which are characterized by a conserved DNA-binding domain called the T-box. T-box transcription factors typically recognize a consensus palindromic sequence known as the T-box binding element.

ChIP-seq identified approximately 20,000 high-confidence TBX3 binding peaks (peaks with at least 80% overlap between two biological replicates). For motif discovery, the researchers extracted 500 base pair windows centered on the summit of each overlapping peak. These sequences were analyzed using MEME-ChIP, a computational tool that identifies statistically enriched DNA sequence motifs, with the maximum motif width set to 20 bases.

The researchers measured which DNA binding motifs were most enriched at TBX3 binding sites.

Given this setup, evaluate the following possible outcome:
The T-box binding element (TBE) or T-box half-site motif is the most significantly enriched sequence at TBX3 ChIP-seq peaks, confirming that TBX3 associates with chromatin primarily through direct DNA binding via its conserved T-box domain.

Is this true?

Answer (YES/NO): NO